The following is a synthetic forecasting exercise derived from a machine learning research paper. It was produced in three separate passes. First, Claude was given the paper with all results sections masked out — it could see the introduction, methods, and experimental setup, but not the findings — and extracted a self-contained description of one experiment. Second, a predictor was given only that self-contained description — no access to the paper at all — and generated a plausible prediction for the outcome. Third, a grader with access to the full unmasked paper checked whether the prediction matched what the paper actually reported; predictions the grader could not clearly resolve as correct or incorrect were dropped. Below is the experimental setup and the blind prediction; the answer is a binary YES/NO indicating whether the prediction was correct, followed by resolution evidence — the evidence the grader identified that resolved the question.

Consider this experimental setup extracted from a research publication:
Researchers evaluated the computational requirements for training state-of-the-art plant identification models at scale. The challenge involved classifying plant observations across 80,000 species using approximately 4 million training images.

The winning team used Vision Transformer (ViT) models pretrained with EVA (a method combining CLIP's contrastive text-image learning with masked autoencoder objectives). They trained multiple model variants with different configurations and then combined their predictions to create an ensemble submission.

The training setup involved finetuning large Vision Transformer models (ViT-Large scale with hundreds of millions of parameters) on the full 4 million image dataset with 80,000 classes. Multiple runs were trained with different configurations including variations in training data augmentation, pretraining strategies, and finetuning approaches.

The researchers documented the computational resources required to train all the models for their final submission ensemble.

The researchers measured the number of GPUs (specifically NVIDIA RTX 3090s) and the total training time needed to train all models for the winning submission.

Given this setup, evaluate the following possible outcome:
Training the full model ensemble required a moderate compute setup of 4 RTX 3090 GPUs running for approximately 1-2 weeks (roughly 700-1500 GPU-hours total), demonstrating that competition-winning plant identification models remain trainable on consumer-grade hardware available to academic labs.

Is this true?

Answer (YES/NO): NO